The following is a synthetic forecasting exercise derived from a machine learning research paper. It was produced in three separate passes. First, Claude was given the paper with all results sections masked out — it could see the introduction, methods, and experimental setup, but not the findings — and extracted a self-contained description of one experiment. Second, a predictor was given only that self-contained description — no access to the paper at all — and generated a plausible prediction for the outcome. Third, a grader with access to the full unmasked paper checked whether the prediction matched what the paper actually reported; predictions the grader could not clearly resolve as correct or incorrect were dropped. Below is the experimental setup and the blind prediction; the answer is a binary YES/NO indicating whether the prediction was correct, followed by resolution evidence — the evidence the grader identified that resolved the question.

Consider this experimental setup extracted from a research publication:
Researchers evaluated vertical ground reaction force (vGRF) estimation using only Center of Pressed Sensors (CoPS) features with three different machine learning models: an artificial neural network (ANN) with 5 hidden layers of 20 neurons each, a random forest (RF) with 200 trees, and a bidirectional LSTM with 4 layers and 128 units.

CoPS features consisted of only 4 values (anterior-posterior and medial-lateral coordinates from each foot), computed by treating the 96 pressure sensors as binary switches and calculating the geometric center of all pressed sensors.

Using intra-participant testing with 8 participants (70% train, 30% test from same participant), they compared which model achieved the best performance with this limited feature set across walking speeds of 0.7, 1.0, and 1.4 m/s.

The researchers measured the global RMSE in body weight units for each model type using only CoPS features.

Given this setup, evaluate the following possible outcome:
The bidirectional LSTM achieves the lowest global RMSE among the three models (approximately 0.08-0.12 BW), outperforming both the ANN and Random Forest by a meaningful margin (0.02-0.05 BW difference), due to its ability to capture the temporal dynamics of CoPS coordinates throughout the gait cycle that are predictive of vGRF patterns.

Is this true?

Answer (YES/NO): NO